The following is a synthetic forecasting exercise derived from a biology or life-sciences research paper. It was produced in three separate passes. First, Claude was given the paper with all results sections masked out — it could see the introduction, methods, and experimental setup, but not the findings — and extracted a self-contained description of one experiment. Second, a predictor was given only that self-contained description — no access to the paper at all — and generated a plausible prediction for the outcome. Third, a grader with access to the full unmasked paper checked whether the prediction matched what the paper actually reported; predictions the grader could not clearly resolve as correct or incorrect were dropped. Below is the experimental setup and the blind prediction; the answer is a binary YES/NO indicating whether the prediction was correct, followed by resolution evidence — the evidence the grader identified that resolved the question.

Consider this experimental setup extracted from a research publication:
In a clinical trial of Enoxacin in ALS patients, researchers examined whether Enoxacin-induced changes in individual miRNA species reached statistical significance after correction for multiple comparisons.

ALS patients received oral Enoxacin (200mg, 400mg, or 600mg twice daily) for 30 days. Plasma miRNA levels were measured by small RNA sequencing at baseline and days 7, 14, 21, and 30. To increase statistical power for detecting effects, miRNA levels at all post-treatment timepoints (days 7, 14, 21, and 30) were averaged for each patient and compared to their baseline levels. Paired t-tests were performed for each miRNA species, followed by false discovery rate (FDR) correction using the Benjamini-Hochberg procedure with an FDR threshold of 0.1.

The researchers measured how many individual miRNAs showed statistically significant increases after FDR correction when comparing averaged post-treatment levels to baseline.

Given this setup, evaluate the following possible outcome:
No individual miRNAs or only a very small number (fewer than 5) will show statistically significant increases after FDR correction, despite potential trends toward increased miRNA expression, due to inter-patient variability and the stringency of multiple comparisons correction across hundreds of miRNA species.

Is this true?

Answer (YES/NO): NO